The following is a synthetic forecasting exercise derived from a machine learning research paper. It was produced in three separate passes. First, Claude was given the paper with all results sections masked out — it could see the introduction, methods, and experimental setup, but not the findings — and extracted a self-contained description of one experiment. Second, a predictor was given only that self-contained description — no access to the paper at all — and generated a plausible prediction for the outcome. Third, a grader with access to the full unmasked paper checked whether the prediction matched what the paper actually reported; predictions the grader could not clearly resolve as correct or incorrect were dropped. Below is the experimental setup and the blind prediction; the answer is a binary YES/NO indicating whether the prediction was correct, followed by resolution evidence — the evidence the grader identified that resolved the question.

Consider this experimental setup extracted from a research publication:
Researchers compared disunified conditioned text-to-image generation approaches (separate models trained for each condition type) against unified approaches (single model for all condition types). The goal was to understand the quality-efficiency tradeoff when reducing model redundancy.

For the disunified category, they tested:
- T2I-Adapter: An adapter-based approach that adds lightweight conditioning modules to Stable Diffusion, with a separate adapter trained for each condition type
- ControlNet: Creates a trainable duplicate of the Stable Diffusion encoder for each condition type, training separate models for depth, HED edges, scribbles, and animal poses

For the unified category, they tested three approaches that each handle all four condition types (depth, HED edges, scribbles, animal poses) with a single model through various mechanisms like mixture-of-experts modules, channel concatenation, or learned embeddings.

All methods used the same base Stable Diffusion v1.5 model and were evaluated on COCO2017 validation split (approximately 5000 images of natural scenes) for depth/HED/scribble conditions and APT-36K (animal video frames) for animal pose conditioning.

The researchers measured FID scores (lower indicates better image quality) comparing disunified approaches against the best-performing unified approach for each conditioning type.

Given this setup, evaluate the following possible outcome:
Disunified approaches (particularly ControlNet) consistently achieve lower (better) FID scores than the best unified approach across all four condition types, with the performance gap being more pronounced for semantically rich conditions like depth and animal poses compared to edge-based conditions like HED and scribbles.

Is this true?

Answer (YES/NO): NO